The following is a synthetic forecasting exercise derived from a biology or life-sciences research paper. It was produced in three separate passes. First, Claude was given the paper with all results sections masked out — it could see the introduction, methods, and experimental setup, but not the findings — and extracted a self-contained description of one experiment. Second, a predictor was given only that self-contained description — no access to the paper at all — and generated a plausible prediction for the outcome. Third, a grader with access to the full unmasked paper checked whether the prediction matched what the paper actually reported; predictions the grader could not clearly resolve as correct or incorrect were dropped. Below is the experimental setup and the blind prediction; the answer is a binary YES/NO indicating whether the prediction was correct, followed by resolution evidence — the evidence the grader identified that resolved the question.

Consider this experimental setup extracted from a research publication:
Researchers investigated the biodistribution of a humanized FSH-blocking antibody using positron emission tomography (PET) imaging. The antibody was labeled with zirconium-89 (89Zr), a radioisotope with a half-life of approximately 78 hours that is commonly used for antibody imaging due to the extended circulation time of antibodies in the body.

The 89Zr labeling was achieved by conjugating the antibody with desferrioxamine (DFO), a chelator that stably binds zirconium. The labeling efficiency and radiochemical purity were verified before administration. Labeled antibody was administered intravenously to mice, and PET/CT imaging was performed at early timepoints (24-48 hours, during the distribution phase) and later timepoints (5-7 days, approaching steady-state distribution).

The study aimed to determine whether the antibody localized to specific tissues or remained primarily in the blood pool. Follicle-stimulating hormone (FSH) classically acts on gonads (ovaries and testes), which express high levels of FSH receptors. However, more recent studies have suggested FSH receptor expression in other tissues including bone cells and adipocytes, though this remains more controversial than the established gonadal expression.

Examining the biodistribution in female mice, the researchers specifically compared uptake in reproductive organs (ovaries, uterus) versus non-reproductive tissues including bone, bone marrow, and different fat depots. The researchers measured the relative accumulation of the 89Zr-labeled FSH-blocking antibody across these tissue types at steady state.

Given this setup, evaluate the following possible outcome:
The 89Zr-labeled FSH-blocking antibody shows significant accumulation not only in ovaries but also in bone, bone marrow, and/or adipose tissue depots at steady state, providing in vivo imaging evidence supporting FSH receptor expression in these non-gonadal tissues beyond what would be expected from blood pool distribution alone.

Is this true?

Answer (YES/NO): YES